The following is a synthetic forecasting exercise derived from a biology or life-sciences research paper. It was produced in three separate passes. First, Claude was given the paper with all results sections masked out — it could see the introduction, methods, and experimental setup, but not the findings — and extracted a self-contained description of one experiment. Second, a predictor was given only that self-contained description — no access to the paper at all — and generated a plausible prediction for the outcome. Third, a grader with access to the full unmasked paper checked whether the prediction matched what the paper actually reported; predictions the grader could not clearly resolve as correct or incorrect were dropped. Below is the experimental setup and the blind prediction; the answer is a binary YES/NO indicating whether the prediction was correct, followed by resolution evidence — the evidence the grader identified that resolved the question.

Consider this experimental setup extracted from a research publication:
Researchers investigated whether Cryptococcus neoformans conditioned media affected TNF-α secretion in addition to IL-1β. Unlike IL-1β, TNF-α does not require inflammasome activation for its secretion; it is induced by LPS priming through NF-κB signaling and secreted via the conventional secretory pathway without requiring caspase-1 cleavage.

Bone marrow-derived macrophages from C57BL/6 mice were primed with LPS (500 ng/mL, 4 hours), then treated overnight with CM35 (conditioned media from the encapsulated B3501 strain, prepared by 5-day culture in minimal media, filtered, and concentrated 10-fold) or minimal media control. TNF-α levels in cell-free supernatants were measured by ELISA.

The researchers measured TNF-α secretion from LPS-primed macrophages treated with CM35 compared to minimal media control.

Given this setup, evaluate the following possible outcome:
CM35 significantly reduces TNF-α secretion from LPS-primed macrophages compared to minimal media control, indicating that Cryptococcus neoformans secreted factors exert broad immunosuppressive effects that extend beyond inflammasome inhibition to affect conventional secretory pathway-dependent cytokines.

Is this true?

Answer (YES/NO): NO